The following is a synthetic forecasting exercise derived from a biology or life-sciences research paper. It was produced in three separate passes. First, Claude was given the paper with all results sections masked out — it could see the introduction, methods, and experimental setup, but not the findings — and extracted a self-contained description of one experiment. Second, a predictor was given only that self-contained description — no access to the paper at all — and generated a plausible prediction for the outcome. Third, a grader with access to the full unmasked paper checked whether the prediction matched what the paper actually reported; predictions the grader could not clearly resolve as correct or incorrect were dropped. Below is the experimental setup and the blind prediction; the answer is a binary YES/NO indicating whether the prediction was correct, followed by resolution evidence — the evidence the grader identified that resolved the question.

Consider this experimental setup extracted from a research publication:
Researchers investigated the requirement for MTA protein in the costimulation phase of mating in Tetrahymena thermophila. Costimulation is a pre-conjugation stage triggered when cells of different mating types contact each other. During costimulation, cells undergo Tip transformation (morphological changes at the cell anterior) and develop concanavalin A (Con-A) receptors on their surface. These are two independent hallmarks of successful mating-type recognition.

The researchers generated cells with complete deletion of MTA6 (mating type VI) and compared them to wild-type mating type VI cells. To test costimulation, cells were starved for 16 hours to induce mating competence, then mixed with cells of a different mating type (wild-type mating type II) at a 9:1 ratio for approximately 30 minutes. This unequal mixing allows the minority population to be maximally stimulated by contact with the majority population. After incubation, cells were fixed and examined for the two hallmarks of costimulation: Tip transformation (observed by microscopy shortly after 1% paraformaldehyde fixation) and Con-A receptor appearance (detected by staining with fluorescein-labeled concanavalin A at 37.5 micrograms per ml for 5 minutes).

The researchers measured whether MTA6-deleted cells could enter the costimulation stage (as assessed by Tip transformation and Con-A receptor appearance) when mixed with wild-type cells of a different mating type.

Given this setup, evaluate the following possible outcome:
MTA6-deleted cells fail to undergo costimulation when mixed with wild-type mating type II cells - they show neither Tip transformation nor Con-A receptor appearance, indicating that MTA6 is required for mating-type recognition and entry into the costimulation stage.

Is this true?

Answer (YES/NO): YES